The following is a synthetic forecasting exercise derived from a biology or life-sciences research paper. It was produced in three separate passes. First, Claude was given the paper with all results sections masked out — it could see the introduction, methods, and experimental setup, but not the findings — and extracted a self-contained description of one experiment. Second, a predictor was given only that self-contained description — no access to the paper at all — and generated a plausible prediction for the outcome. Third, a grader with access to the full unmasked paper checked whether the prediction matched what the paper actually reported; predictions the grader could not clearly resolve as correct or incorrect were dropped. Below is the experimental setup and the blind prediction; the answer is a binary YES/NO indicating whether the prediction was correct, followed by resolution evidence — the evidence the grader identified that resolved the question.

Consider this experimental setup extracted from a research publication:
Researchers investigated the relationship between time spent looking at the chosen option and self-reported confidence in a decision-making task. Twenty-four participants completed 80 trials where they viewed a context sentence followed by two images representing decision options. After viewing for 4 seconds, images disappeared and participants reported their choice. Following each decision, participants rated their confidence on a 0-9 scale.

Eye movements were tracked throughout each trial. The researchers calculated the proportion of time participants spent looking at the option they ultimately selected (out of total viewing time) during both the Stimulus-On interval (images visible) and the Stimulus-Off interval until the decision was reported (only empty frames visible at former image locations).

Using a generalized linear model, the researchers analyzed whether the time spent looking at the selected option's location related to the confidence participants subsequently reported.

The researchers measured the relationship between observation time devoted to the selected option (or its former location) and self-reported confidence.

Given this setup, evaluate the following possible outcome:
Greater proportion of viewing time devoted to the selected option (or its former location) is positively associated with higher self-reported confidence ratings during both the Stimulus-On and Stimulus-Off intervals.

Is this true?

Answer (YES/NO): NO